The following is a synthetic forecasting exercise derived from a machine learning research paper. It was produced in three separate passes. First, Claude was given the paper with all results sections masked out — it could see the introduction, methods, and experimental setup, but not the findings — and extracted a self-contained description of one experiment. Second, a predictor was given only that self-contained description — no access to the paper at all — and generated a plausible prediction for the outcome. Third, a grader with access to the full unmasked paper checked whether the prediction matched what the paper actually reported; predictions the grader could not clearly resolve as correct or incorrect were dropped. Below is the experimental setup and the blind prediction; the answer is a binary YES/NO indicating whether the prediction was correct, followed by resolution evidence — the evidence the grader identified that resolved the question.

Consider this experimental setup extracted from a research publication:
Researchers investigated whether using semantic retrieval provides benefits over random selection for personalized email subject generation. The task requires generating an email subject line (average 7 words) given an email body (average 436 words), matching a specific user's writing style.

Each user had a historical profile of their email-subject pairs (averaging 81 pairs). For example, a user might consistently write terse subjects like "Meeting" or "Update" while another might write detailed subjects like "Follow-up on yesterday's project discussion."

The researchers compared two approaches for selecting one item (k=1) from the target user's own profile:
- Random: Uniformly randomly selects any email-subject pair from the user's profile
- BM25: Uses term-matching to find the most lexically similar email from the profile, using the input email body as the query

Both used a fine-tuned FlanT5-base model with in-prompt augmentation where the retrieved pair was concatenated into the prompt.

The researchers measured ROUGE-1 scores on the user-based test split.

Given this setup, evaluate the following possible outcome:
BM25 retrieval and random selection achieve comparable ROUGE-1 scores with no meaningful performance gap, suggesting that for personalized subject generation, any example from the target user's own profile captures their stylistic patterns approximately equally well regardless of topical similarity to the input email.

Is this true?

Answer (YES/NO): NO